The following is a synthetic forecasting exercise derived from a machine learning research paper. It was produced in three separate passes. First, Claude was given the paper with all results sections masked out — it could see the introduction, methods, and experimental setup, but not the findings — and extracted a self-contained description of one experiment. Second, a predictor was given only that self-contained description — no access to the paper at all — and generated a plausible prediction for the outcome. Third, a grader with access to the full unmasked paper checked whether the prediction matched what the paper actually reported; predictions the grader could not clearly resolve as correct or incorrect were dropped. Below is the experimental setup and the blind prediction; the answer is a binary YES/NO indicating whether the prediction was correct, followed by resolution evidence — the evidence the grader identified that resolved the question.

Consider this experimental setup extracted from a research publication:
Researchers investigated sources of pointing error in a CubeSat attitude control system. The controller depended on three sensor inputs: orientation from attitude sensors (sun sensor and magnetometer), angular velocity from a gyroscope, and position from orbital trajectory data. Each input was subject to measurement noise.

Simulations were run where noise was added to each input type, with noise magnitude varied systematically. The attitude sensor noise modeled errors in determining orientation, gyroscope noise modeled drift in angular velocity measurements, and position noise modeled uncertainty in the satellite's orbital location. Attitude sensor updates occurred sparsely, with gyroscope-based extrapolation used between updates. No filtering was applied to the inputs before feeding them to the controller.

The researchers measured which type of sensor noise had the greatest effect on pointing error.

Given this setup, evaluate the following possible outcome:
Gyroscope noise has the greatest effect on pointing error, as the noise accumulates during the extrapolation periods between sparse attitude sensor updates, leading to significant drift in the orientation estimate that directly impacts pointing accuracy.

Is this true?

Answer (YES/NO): NO